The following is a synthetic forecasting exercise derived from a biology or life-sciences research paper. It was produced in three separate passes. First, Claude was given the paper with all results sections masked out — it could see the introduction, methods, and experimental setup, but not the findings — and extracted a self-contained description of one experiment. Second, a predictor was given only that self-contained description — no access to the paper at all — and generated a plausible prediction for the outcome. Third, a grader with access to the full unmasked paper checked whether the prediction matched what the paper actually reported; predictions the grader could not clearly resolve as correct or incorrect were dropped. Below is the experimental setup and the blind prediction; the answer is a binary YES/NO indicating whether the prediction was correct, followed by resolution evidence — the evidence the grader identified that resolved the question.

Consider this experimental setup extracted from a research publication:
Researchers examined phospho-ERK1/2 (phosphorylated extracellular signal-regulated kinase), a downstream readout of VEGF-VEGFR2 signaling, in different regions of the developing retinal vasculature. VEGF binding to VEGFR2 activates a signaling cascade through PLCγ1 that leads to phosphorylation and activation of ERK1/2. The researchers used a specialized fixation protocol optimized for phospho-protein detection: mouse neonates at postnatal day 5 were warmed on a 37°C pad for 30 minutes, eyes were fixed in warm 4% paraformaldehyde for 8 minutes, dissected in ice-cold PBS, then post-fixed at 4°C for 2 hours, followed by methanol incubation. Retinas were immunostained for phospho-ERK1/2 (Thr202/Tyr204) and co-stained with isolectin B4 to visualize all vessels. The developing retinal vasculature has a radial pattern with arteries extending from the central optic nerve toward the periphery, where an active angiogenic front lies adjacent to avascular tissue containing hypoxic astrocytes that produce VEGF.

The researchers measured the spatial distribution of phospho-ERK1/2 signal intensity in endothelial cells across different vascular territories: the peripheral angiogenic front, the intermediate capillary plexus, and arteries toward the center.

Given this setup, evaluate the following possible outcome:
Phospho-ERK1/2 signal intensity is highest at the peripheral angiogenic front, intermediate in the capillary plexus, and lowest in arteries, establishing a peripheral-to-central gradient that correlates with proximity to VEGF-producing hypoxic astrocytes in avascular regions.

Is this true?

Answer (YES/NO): YES